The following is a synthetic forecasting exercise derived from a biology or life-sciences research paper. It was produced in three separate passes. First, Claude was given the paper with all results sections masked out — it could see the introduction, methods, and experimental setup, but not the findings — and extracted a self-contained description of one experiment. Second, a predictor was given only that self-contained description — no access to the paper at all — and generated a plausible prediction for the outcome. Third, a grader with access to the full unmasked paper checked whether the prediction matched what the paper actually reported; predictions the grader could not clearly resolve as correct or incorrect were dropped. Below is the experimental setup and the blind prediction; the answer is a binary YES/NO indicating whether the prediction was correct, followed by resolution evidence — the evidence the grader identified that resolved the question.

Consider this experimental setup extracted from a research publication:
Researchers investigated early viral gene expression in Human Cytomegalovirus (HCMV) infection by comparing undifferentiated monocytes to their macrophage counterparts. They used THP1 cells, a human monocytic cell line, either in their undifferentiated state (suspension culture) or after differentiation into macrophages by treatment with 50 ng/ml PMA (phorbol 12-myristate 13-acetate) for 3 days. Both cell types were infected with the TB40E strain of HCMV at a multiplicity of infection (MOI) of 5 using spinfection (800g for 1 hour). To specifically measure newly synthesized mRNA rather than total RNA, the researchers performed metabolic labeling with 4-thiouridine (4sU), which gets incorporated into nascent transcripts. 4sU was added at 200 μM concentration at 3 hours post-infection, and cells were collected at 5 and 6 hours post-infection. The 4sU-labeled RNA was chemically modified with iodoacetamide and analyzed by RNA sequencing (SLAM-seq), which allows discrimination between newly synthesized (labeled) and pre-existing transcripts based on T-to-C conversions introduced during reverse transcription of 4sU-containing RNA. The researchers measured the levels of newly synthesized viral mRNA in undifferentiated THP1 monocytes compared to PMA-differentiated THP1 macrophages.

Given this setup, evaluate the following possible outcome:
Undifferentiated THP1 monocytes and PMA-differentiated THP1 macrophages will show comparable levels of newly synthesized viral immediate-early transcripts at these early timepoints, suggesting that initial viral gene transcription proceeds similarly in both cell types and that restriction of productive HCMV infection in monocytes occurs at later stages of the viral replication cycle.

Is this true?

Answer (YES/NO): NO